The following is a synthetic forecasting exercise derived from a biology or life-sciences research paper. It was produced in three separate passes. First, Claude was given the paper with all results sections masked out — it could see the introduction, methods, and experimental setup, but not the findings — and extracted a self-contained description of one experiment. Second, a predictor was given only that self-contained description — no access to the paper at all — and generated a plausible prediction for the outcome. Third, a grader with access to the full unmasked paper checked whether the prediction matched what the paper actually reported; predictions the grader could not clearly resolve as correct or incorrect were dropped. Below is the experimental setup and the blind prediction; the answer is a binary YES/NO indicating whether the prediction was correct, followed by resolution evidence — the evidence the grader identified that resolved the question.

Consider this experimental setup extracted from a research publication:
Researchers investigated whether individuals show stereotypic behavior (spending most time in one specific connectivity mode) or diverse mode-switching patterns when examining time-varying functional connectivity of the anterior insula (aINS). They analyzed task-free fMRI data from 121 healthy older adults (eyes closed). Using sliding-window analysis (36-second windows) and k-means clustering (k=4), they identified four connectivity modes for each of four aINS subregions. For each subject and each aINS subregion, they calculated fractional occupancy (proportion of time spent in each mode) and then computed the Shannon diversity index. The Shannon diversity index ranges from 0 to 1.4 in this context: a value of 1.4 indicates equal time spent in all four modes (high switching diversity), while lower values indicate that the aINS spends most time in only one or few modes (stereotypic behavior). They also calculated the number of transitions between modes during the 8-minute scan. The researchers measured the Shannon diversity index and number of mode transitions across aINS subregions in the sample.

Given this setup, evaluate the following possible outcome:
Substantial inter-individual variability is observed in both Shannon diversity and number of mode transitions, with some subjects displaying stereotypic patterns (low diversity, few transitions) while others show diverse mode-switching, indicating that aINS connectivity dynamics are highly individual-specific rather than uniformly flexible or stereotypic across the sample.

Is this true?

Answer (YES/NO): NO